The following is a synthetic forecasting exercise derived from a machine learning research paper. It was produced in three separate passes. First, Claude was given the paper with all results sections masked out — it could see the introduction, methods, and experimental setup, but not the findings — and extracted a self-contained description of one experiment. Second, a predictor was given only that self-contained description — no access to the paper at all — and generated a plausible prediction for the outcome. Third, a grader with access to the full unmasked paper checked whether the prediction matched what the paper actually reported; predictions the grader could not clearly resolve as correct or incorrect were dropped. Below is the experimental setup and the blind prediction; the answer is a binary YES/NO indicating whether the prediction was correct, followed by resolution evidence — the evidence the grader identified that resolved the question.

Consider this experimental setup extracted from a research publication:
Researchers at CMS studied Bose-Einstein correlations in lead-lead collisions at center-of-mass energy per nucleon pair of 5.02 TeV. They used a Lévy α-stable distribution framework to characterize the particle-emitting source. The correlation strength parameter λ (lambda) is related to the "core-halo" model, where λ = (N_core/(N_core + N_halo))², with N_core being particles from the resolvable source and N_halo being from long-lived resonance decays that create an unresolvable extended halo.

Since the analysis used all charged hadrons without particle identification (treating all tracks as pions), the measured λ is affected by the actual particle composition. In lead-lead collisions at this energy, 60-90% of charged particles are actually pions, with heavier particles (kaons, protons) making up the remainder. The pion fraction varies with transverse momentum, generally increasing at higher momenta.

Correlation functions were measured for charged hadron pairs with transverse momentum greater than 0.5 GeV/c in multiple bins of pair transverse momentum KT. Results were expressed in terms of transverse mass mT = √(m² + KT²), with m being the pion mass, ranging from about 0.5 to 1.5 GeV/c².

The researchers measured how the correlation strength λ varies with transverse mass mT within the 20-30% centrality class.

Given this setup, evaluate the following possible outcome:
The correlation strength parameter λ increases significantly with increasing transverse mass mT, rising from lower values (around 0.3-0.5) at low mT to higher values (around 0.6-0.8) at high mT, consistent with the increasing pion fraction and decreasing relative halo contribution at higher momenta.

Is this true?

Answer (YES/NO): NO